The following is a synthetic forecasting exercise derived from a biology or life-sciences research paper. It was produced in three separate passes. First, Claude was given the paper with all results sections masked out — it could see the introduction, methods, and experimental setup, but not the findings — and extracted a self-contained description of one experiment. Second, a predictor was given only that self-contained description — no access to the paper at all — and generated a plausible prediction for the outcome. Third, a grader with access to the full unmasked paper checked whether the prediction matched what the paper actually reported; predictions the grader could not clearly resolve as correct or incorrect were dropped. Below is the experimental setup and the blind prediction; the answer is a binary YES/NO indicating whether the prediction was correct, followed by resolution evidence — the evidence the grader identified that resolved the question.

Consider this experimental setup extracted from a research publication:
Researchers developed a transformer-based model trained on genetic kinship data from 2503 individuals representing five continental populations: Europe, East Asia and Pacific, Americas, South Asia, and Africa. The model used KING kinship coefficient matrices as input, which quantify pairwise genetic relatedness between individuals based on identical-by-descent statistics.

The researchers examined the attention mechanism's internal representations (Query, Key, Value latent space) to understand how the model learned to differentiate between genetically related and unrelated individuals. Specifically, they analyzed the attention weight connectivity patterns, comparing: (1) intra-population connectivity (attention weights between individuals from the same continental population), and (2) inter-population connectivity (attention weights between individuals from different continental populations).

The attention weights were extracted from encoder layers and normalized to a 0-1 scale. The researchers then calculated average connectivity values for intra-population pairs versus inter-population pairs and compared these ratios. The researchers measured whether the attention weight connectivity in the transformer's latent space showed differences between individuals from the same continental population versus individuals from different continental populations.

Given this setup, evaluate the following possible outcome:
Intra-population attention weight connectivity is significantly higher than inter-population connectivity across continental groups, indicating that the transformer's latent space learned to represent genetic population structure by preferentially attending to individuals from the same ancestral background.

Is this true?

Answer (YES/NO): YES